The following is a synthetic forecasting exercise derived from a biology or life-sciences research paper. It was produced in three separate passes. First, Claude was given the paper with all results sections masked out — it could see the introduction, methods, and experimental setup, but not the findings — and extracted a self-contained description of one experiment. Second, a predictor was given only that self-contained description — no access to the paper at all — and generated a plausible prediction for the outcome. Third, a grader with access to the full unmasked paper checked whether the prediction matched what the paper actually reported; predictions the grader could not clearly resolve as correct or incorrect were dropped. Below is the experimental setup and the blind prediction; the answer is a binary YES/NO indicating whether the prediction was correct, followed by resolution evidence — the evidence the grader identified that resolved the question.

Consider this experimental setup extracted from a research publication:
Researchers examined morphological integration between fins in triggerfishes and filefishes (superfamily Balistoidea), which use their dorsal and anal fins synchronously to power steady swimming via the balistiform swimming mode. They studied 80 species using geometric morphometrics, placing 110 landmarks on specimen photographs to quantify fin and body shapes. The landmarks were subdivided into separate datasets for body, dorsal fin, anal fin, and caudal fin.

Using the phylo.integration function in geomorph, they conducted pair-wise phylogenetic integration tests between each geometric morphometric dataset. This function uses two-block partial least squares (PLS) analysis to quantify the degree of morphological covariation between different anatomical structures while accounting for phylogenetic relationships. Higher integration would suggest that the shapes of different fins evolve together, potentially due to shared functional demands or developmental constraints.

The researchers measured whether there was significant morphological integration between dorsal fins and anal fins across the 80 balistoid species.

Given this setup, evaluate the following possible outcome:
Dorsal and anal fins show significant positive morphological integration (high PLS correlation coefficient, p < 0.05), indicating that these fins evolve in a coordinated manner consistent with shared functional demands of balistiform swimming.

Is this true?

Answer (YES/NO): YES